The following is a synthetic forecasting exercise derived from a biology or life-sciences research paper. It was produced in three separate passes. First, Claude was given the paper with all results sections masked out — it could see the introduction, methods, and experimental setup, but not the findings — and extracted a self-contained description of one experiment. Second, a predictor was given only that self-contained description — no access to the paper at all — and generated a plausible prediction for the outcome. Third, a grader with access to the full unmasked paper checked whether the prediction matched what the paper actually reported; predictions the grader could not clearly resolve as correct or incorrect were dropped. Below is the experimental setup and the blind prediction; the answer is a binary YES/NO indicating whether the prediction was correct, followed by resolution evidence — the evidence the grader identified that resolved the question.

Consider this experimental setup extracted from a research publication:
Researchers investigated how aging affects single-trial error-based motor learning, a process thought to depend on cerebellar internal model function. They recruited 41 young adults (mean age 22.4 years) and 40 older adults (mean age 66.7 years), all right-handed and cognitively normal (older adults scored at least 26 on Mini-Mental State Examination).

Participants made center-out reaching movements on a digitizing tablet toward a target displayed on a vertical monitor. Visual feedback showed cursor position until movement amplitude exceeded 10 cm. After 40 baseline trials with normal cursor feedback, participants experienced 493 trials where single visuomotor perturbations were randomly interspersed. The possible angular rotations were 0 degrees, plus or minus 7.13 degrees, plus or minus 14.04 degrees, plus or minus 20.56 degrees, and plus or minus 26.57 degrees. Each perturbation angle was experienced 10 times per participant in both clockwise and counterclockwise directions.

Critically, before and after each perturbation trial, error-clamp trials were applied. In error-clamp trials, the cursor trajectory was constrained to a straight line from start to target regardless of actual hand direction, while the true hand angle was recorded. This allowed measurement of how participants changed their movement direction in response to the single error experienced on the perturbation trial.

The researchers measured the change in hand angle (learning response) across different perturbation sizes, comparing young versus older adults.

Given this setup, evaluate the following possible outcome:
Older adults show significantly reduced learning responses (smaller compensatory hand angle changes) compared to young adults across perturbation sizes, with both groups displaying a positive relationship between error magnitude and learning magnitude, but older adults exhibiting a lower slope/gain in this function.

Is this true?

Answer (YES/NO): NO